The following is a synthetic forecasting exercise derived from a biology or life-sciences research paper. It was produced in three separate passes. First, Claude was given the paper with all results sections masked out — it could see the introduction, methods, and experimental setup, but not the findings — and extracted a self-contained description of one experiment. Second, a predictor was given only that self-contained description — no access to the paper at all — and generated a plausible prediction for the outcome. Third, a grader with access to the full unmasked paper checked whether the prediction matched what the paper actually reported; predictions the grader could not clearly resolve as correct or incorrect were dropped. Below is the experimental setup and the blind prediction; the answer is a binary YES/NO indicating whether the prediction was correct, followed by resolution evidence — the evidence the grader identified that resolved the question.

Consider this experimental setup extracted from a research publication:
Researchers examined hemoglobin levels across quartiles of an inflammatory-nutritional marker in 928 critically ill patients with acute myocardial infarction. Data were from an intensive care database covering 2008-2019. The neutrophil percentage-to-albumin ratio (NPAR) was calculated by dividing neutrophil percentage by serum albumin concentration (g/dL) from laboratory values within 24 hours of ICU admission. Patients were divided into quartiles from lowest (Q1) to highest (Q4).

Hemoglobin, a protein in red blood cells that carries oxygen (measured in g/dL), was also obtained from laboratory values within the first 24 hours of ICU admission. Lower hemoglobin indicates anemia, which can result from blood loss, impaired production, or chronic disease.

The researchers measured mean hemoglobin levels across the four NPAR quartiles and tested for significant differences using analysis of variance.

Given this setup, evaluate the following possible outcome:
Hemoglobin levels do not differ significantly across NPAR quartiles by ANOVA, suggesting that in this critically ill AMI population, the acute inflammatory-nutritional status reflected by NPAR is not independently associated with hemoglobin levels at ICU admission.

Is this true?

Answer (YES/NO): NO